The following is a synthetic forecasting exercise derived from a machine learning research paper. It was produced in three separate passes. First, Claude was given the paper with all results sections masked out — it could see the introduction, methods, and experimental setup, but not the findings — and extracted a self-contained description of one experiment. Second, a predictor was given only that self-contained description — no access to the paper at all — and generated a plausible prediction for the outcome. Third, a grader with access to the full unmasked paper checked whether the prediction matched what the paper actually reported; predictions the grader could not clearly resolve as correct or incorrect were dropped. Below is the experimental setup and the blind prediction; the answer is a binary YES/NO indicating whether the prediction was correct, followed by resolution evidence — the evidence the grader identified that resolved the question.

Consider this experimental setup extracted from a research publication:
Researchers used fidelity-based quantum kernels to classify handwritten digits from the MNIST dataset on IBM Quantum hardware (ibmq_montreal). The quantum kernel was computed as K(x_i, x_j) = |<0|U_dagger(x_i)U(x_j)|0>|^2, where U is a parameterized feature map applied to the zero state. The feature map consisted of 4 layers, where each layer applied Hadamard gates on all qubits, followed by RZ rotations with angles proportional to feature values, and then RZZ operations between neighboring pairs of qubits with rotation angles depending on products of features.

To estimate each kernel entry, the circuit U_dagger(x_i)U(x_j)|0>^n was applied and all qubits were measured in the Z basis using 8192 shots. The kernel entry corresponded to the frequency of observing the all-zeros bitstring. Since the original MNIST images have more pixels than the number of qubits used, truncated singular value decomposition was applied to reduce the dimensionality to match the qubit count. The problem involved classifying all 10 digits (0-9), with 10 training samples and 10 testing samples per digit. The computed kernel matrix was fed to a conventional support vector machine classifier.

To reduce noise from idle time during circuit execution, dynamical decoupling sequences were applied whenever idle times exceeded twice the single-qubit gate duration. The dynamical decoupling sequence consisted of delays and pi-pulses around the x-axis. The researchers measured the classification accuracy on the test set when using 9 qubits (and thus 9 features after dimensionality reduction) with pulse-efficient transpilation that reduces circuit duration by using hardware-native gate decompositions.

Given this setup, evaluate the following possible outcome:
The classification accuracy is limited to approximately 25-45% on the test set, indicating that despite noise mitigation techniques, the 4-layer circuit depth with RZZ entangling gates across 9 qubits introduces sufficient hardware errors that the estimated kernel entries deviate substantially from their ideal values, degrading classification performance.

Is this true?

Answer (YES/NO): NO